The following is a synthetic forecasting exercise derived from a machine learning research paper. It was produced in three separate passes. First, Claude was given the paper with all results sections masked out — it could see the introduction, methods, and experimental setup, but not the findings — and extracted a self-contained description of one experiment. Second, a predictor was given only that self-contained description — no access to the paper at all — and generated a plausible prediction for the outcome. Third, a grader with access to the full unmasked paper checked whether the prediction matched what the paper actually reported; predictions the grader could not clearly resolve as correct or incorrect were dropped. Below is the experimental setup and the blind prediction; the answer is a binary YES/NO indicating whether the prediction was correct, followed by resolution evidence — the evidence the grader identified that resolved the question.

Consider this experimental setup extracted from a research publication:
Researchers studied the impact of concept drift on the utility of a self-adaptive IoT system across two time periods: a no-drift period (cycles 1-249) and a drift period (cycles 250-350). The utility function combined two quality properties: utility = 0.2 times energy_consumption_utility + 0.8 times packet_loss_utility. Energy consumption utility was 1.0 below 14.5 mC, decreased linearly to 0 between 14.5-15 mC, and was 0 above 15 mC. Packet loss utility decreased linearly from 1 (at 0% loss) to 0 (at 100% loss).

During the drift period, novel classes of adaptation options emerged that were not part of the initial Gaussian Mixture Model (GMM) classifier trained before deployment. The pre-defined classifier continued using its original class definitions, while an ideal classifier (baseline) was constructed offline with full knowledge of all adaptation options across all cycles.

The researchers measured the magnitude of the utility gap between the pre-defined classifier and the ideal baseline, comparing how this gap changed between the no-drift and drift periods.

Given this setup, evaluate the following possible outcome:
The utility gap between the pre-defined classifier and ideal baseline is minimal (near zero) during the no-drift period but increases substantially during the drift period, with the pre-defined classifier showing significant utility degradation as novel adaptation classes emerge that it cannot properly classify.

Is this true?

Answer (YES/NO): YES